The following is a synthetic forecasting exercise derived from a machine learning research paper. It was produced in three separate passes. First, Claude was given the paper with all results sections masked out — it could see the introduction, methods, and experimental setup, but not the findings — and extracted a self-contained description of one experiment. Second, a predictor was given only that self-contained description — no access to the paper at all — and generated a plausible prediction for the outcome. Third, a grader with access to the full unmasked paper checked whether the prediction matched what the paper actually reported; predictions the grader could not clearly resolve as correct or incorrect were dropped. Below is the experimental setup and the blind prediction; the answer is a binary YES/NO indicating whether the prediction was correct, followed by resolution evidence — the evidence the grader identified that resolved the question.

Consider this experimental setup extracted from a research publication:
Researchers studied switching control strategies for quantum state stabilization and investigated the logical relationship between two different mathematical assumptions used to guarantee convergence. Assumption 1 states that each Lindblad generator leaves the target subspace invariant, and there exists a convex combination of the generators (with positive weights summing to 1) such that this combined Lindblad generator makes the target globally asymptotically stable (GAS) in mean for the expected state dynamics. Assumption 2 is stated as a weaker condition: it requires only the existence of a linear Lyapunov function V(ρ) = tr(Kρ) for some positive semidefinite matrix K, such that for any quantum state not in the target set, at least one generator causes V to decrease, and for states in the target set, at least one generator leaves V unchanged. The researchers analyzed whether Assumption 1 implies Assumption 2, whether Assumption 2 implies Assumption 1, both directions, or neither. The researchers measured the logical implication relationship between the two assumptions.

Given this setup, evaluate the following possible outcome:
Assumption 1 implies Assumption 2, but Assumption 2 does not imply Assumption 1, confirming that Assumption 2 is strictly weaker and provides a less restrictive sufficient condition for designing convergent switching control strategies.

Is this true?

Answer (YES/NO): YES